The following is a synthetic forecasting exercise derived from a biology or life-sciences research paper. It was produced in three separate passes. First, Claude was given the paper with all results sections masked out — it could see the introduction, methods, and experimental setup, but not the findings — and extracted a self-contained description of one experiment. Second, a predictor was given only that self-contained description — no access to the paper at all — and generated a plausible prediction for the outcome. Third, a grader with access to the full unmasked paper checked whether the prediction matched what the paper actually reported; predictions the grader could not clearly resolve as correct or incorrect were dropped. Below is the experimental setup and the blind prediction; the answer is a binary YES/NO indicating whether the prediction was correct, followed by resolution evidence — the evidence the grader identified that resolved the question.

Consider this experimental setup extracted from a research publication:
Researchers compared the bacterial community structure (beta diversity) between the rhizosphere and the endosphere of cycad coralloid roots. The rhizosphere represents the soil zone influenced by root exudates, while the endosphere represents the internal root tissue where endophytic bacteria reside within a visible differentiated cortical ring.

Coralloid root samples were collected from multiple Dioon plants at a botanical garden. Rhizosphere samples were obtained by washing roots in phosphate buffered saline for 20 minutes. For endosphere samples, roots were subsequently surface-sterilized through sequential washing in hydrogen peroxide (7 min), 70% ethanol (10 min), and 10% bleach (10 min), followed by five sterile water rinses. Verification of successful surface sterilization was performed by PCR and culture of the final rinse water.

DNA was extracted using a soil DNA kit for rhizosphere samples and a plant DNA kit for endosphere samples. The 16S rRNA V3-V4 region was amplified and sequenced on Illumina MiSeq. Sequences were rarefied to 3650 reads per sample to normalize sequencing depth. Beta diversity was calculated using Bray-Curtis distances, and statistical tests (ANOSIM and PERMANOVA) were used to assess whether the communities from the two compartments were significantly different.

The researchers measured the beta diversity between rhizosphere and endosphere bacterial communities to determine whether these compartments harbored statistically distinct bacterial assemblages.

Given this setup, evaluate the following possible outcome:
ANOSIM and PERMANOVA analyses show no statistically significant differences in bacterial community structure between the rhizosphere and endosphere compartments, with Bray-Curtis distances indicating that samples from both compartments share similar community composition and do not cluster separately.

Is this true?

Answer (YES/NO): YES